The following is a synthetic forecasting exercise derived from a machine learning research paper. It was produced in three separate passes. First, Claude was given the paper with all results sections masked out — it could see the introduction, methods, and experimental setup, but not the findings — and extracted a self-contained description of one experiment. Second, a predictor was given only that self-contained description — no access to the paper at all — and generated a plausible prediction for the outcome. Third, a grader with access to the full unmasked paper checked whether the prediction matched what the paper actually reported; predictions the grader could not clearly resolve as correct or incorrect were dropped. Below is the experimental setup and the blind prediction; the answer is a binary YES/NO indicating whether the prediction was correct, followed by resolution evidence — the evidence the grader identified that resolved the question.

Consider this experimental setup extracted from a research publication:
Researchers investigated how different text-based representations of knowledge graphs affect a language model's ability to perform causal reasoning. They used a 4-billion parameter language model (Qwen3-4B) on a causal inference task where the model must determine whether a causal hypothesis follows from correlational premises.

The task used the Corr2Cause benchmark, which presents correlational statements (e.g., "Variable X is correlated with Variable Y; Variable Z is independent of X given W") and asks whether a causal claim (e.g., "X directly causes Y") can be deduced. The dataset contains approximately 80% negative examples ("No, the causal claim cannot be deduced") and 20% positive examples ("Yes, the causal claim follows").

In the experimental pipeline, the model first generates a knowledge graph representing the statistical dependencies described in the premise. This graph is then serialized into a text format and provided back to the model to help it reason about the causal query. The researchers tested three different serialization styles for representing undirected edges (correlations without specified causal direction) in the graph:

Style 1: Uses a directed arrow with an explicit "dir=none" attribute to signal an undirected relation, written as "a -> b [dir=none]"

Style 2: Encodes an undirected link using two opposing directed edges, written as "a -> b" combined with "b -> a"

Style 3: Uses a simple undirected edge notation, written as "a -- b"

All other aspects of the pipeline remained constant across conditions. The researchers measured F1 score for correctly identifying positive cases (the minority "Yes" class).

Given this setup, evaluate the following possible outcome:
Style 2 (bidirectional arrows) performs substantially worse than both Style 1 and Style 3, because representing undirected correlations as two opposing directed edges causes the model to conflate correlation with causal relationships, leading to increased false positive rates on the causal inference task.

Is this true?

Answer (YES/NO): NO